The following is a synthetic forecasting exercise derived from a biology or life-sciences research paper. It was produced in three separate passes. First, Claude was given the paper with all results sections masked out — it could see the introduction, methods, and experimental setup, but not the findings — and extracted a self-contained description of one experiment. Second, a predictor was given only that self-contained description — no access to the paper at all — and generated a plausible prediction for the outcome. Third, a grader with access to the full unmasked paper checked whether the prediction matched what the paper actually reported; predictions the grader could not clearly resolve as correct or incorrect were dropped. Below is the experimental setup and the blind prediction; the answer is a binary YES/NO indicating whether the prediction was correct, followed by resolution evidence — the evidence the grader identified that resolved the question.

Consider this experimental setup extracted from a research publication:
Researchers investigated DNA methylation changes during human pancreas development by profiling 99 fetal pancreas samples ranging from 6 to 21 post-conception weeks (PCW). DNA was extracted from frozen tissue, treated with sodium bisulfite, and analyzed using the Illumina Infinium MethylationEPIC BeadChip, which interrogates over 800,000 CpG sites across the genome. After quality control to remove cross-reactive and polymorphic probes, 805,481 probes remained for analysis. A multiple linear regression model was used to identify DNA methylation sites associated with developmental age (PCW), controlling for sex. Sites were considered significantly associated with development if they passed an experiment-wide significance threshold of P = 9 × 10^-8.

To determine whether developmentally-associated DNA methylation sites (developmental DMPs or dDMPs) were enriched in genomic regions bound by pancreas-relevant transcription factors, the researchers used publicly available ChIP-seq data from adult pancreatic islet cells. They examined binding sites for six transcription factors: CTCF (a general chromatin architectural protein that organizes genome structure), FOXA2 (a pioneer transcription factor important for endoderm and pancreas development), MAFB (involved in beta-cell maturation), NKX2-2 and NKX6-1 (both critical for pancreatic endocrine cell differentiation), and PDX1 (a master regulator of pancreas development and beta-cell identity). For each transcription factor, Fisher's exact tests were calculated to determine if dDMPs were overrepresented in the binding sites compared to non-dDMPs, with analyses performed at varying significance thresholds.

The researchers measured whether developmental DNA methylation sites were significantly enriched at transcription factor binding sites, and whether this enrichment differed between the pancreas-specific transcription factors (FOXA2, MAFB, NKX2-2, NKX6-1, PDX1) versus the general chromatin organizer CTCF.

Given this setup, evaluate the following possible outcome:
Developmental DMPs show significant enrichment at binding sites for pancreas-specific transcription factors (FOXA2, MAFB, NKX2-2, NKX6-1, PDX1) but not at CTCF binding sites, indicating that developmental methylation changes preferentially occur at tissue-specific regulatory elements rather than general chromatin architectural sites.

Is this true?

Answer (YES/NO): NO